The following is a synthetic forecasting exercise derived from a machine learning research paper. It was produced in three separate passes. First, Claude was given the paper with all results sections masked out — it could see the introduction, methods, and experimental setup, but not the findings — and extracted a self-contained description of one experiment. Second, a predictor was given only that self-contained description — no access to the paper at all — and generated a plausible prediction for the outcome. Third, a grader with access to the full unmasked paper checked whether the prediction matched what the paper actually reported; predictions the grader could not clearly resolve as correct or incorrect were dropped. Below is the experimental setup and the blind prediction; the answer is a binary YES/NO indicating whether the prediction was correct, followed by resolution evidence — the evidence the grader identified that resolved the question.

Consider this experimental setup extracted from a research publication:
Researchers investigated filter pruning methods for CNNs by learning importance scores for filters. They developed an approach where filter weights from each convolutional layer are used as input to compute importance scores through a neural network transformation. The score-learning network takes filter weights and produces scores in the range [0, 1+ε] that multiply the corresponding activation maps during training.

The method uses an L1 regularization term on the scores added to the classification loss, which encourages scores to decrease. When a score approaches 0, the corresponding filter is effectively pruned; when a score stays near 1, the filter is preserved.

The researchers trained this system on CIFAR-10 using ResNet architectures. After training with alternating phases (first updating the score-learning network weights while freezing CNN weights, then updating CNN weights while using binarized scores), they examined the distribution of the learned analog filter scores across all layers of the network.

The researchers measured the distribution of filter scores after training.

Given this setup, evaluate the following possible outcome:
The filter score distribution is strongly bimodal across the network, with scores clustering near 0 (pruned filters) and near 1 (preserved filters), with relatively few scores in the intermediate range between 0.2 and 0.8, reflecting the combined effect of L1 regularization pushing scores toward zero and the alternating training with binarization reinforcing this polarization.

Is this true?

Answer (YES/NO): YES